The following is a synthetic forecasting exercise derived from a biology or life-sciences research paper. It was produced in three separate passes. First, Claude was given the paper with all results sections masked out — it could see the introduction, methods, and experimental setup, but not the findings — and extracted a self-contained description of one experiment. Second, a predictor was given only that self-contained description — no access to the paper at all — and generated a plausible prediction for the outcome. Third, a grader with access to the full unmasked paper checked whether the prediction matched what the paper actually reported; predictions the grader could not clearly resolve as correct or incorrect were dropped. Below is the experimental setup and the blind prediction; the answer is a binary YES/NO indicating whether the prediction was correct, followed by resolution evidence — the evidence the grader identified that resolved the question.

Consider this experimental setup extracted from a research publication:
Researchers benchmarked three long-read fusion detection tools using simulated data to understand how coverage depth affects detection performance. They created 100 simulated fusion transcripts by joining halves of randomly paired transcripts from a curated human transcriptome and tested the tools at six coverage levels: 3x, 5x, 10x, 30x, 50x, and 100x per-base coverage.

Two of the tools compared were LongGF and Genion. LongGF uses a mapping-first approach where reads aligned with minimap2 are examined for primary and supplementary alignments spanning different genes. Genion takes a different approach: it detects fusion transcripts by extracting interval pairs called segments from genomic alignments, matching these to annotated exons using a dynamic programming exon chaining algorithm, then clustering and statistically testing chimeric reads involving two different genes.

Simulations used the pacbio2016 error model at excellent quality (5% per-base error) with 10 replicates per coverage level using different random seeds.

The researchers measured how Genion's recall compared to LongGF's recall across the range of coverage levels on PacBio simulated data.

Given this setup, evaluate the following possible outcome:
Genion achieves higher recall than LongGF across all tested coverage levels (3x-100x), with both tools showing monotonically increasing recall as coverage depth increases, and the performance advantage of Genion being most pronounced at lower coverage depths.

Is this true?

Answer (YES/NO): NO